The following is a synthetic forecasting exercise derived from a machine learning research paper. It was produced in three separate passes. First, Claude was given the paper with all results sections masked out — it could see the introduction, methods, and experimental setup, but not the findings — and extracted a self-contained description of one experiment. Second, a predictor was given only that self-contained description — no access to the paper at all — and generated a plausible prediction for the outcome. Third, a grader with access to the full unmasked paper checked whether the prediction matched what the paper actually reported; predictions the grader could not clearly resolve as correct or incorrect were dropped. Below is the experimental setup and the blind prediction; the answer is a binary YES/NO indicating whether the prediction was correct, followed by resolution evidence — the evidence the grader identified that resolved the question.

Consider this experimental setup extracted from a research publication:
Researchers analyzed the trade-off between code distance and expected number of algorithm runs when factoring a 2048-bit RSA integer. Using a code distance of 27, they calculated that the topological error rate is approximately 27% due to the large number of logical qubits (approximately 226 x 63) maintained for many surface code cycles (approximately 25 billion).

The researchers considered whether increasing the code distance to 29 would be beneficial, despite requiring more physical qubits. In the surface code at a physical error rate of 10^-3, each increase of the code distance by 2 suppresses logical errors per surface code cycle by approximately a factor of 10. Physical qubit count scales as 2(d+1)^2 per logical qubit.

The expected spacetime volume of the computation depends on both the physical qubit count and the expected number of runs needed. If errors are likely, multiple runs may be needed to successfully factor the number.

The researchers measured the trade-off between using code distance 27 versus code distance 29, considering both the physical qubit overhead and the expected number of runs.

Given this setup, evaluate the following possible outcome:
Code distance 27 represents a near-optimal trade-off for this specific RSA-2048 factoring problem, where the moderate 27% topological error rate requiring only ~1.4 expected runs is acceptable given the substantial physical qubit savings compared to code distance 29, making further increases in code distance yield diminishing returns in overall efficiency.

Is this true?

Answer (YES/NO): NO